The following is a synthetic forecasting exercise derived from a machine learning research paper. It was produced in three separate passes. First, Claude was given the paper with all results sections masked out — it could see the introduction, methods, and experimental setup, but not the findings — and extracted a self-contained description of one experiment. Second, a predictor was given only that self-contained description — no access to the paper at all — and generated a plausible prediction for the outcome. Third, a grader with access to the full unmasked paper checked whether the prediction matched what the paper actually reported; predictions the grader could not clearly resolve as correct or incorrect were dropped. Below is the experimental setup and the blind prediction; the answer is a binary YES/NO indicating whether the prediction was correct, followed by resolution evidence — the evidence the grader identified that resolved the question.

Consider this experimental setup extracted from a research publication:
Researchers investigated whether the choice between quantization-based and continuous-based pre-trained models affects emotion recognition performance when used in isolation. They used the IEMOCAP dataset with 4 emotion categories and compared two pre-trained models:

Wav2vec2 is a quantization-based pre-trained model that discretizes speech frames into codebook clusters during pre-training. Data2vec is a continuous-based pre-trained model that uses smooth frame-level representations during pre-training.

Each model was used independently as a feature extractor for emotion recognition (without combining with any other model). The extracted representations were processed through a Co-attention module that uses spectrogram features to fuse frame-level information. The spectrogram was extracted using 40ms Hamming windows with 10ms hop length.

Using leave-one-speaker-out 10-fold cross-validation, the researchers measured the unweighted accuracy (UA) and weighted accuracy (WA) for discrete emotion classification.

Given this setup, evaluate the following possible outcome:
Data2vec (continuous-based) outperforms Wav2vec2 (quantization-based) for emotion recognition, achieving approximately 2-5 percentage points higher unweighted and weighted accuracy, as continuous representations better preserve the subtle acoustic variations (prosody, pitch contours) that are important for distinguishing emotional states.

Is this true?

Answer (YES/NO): YES